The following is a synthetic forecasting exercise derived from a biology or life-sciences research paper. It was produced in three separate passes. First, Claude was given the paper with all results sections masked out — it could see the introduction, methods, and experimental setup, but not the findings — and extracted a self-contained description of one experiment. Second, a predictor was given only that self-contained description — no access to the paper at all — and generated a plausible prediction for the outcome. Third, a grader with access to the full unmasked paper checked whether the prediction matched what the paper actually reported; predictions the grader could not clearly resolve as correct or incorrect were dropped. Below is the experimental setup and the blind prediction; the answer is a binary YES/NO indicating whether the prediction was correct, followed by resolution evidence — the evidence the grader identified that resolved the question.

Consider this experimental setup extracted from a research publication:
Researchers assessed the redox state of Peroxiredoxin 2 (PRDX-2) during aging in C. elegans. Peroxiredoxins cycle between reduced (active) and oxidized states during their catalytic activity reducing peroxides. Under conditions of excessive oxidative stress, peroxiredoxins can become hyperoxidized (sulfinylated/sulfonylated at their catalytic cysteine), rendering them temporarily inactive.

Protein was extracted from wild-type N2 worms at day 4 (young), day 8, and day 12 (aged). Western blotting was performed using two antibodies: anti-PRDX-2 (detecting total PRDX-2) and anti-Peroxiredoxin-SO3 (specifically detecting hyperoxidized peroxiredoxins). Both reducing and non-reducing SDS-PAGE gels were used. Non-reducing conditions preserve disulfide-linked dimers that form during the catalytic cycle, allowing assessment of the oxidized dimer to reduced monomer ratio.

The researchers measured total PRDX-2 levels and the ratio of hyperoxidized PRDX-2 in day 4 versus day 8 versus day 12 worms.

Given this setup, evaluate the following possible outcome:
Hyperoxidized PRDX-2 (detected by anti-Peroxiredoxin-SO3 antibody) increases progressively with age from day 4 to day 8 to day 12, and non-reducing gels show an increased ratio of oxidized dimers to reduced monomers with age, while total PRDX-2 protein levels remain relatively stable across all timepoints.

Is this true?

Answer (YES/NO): NO